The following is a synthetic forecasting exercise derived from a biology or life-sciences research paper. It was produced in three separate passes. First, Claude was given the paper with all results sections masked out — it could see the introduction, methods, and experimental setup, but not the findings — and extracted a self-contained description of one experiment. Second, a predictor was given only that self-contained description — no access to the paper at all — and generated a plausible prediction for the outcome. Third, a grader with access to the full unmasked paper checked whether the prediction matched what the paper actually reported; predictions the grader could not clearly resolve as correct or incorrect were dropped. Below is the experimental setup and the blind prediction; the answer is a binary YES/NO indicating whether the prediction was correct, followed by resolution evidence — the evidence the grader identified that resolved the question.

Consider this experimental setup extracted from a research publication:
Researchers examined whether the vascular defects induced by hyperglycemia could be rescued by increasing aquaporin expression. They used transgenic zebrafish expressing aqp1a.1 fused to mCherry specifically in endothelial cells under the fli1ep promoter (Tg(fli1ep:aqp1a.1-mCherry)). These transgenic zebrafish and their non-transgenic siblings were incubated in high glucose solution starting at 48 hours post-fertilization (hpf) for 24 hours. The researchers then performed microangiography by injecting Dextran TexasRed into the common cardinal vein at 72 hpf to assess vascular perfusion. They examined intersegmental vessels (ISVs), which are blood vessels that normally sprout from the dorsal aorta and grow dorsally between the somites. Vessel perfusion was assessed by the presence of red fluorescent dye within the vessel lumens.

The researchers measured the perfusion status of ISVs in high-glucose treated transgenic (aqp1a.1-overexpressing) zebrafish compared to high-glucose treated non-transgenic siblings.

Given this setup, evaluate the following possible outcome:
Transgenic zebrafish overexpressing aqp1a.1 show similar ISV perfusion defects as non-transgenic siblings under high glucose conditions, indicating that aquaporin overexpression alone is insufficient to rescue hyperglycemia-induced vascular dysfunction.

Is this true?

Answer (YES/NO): NO